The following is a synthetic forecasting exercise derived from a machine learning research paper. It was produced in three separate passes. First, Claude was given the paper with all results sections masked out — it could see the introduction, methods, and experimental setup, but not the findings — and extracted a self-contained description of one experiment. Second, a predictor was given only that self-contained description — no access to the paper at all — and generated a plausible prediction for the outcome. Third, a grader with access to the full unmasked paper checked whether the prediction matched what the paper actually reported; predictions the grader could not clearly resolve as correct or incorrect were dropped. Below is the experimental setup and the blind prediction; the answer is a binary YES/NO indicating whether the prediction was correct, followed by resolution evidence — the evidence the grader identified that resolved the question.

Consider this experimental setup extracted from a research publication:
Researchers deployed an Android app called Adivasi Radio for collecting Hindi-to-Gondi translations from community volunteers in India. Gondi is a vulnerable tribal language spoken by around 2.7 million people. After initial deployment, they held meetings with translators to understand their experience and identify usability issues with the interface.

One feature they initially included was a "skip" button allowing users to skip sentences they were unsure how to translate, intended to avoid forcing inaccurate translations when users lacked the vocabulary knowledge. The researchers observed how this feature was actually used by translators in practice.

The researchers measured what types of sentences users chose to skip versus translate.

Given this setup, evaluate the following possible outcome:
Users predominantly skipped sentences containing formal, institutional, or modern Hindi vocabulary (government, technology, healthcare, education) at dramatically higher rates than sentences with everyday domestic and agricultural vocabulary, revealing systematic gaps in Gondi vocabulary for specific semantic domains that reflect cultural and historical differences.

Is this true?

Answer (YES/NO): NO